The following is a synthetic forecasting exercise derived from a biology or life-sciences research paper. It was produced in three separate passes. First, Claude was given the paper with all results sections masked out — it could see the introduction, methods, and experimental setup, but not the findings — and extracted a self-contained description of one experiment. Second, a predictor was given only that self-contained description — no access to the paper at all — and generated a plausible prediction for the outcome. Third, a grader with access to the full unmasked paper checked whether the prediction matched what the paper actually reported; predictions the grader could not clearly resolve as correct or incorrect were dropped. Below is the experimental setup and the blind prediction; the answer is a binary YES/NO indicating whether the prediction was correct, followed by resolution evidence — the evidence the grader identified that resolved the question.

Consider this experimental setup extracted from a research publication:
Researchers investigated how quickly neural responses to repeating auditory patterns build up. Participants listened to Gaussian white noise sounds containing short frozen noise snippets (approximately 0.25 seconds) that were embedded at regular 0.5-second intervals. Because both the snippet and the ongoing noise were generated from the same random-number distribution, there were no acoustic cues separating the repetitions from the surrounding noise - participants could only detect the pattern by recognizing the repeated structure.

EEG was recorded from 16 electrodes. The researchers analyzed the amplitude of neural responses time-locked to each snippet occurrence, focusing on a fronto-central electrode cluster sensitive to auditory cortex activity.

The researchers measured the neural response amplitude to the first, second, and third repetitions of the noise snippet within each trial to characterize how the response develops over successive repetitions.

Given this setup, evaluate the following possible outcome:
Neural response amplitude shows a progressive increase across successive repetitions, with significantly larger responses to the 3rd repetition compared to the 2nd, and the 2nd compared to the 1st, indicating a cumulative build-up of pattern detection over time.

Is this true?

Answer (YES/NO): NO